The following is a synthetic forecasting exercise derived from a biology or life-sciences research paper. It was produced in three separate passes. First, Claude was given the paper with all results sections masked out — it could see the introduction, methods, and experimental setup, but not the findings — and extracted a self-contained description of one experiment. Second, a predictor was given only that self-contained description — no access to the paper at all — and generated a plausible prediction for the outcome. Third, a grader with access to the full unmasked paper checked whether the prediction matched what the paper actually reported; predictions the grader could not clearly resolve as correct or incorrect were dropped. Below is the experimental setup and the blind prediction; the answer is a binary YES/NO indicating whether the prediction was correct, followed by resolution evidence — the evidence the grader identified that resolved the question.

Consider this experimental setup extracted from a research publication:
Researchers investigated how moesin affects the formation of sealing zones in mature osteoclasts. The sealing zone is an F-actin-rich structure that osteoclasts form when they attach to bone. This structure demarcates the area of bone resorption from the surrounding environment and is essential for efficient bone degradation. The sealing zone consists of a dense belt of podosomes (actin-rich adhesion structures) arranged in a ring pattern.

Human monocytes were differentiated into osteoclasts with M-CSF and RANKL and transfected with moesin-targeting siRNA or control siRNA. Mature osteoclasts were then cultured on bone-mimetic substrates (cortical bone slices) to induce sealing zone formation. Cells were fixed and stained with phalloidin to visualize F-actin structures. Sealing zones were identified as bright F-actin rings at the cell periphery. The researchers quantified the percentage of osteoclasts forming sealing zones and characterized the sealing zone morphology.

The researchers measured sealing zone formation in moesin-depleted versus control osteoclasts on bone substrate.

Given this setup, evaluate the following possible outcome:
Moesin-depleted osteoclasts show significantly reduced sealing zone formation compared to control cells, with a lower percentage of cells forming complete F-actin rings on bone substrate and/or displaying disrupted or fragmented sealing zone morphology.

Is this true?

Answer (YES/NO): NO